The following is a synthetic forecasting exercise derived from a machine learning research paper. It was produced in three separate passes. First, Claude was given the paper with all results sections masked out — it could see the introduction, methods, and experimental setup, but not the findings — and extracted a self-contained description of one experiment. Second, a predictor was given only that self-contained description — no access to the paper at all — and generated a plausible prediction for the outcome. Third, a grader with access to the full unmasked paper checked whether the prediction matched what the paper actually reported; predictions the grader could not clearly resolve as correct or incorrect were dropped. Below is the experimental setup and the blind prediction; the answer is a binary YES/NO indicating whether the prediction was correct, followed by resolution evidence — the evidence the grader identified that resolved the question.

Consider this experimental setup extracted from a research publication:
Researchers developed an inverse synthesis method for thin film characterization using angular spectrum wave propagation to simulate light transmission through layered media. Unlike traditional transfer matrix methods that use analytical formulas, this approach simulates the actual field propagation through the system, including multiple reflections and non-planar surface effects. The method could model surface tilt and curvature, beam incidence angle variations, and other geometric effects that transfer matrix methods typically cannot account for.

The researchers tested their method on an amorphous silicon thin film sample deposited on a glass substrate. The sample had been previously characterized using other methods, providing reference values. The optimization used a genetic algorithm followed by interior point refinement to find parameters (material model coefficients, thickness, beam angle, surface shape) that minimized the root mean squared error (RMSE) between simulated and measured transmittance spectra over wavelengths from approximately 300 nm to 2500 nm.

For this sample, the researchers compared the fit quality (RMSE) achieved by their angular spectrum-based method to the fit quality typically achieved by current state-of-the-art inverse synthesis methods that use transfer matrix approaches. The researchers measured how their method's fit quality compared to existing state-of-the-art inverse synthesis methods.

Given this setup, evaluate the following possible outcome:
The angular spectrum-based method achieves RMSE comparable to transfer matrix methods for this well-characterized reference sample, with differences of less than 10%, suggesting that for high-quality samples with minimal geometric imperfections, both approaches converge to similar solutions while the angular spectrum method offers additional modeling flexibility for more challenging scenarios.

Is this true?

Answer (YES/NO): YES